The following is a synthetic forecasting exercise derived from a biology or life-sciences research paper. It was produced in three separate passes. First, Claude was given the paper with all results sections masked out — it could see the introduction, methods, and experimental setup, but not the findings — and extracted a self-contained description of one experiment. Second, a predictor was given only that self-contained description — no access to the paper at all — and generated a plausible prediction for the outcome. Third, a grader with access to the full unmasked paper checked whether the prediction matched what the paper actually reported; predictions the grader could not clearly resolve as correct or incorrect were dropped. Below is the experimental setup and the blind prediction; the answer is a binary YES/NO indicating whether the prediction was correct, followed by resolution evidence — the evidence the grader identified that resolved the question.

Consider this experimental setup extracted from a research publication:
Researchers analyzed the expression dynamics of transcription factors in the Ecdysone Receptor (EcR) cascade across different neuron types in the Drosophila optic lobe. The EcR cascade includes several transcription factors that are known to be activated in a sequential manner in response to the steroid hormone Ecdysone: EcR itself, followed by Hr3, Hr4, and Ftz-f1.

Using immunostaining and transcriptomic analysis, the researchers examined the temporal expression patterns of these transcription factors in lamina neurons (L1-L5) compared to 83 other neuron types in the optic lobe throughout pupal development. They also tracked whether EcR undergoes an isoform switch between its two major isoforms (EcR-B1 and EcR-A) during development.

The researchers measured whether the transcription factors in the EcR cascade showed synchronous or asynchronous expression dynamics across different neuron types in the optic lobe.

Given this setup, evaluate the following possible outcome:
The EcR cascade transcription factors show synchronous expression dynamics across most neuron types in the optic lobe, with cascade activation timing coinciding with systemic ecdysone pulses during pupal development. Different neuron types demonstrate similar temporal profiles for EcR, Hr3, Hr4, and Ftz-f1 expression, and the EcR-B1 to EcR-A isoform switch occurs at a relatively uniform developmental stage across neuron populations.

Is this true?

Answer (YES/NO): YES